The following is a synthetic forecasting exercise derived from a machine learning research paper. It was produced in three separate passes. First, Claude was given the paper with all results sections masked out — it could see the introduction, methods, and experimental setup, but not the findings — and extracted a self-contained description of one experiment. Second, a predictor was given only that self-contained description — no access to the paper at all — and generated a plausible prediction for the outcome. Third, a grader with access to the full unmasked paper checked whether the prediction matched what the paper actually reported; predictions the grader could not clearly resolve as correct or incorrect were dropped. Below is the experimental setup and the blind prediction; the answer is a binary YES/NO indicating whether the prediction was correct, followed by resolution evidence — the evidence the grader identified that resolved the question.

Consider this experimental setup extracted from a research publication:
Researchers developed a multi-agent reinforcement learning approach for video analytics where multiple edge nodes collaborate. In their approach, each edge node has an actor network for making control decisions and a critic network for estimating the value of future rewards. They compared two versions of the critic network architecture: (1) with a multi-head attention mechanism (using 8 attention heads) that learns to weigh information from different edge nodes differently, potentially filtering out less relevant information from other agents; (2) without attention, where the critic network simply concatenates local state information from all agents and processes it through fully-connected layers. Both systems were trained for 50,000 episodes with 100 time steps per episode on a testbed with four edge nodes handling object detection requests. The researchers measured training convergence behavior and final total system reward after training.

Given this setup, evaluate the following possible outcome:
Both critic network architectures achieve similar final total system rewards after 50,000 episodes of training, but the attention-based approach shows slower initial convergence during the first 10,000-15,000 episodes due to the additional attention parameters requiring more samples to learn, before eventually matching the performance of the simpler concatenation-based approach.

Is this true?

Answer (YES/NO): NO